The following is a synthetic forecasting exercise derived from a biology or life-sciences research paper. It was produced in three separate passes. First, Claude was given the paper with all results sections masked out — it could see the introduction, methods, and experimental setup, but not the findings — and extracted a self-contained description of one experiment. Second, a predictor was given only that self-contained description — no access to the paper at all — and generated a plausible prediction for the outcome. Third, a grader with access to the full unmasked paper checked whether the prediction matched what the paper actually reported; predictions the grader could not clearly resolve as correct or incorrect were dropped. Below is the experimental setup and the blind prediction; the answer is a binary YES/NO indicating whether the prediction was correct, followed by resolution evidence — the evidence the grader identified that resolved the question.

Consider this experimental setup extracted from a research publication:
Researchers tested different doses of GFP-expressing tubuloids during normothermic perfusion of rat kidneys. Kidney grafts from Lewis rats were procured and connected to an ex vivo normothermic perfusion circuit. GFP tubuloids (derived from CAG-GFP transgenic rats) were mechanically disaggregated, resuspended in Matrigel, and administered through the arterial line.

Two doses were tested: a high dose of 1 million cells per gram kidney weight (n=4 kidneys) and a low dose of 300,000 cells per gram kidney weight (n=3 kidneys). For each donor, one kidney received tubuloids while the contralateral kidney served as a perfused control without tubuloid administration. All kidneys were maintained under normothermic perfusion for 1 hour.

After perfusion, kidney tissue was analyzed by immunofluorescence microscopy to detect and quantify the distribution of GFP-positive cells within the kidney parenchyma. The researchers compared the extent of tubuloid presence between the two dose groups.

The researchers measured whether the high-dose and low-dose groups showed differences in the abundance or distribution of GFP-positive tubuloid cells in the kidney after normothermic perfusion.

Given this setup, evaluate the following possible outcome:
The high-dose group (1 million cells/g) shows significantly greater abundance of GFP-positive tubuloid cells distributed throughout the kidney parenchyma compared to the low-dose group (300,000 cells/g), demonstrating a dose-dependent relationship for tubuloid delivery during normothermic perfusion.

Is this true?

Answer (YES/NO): YES